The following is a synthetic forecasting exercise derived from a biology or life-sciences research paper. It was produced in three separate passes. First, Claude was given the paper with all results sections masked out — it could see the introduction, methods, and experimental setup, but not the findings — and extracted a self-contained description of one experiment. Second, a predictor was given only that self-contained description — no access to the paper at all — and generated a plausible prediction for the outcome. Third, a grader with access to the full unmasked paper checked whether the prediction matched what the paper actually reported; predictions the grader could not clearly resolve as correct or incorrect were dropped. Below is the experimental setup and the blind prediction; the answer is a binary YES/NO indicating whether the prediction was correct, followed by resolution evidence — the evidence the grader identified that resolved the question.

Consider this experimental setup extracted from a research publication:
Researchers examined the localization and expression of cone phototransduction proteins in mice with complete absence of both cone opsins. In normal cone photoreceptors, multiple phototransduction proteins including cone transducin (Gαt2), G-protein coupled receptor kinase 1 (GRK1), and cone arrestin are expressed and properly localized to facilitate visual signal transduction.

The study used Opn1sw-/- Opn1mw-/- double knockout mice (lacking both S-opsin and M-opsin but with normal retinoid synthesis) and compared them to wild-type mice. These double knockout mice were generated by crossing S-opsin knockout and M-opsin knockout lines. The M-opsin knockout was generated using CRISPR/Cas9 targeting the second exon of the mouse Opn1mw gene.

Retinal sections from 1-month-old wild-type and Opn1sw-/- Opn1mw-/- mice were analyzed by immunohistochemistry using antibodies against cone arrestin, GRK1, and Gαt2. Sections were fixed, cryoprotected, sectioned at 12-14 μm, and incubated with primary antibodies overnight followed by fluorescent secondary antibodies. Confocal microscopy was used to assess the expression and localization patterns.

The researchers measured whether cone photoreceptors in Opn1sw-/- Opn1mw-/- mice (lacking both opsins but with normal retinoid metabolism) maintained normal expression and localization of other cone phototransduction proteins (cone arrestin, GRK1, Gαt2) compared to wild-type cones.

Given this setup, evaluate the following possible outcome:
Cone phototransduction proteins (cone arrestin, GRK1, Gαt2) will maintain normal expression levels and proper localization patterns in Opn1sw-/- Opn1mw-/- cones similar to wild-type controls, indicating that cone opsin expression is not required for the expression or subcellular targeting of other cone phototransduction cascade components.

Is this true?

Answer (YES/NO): NO